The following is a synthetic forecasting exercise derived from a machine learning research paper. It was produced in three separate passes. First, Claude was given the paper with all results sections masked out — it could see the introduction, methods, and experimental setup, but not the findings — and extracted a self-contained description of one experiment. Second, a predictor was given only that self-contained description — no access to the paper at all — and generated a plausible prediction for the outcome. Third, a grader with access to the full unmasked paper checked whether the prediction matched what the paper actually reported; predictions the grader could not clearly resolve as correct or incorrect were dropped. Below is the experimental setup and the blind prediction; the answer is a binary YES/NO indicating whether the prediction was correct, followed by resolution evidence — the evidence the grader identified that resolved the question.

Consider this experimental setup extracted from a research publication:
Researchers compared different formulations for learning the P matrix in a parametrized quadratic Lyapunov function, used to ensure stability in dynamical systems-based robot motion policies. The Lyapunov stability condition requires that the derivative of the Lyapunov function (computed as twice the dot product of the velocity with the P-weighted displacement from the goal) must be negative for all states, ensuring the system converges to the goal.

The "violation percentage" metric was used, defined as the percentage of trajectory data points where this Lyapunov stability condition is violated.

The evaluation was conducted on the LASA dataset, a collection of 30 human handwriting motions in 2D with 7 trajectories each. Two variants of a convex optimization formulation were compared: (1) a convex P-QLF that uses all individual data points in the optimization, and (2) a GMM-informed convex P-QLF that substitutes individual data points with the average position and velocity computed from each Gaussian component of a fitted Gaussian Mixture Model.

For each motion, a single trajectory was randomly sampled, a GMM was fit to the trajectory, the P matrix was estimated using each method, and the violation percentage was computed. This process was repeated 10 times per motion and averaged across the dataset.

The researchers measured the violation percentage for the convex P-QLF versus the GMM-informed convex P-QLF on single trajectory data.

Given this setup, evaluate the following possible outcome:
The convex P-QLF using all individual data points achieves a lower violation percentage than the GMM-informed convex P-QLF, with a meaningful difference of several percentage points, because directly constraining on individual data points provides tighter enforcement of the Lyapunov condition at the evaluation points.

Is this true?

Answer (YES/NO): YES